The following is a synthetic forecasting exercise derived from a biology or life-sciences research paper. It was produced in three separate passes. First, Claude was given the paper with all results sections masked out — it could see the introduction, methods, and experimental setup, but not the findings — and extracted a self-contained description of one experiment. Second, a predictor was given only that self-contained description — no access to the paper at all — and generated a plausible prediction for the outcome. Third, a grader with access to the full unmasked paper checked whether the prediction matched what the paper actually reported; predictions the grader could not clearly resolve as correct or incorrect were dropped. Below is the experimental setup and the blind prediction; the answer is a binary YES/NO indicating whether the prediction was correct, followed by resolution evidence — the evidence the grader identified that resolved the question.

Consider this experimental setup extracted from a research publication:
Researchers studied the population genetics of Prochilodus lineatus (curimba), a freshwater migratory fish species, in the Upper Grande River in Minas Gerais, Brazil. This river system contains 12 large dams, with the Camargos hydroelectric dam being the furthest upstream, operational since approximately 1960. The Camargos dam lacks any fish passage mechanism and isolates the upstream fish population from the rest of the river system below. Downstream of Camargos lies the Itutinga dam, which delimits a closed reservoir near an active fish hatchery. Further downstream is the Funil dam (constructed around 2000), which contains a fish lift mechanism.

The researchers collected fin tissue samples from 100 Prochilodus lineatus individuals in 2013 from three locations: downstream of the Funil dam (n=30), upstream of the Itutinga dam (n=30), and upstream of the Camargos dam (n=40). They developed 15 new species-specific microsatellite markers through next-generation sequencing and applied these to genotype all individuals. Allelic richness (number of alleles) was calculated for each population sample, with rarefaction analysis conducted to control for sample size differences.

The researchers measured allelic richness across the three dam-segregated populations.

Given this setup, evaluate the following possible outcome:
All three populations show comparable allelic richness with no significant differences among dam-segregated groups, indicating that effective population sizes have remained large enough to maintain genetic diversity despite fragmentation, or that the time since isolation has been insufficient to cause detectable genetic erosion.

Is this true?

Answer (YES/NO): NO